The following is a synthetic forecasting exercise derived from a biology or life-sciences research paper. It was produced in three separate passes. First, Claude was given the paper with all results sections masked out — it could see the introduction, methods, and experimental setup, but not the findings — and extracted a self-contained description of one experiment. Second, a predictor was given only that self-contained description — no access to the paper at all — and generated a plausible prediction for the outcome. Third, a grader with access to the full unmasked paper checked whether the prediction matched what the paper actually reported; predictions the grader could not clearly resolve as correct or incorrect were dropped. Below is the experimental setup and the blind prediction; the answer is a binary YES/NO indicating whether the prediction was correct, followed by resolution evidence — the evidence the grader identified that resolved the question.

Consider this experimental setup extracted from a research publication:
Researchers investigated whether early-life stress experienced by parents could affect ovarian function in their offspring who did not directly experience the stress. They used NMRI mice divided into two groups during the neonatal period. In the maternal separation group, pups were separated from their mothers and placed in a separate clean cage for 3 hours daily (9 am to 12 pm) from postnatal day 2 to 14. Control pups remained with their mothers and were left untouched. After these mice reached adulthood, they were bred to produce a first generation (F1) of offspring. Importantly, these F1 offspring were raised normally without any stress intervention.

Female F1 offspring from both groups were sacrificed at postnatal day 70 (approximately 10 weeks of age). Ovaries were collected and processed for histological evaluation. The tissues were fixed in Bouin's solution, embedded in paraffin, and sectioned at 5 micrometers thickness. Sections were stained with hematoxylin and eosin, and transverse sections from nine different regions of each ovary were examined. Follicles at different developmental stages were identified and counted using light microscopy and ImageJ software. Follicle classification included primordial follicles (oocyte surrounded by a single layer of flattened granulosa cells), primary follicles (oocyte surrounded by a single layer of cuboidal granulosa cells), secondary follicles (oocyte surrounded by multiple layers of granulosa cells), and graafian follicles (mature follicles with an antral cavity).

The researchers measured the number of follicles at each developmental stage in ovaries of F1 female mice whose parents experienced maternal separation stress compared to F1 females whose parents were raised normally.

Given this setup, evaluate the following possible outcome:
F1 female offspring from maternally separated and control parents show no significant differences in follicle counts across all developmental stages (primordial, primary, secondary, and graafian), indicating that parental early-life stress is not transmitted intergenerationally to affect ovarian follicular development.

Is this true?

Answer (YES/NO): NO